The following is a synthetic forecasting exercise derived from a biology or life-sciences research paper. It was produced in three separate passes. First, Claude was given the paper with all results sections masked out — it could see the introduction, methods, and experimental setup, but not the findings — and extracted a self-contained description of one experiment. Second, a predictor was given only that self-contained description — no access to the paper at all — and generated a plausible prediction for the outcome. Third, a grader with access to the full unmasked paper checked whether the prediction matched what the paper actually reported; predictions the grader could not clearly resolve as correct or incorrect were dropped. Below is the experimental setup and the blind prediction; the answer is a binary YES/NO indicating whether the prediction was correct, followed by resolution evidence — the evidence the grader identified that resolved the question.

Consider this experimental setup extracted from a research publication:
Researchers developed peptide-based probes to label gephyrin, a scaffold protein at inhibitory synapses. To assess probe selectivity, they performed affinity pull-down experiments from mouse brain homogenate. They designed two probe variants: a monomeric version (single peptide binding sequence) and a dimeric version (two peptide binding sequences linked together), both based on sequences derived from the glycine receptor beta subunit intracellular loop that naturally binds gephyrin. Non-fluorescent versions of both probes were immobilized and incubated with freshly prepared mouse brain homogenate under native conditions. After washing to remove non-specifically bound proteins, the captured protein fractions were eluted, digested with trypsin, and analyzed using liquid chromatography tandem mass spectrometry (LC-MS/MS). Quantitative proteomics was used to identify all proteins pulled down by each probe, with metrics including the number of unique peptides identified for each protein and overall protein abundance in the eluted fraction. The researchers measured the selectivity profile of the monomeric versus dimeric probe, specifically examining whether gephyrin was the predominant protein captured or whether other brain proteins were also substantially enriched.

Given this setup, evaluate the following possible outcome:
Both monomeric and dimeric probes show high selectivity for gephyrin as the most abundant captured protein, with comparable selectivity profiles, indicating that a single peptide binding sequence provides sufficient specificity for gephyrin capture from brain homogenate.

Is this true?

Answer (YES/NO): NO